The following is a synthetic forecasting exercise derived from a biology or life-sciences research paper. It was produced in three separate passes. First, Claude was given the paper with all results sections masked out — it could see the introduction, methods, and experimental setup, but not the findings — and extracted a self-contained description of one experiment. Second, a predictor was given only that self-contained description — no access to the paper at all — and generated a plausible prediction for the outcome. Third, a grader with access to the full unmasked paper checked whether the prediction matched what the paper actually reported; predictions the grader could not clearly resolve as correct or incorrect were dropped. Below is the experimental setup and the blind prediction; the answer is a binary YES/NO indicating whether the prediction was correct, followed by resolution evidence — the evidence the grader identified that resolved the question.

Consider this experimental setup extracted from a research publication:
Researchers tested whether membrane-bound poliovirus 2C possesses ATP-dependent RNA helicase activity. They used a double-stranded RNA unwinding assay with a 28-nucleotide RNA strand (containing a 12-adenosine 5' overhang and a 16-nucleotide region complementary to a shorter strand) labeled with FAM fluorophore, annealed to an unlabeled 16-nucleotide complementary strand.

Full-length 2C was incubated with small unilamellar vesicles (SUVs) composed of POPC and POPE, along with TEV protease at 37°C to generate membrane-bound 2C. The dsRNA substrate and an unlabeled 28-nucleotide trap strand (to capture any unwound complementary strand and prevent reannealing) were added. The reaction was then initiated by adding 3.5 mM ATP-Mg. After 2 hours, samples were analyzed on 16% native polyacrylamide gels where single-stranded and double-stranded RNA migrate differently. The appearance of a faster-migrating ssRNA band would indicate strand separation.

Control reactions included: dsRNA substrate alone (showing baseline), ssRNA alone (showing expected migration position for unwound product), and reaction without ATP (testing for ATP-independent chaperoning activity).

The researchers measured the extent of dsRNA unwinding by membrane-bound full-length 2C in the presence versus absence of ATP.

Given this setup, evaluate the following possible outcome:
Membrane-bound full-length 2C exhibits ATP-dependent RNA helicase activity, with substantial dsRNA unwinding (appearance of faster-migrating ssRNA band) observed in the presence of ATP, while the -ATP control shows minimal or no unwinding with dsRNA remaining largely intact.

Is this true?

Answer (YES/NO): NO